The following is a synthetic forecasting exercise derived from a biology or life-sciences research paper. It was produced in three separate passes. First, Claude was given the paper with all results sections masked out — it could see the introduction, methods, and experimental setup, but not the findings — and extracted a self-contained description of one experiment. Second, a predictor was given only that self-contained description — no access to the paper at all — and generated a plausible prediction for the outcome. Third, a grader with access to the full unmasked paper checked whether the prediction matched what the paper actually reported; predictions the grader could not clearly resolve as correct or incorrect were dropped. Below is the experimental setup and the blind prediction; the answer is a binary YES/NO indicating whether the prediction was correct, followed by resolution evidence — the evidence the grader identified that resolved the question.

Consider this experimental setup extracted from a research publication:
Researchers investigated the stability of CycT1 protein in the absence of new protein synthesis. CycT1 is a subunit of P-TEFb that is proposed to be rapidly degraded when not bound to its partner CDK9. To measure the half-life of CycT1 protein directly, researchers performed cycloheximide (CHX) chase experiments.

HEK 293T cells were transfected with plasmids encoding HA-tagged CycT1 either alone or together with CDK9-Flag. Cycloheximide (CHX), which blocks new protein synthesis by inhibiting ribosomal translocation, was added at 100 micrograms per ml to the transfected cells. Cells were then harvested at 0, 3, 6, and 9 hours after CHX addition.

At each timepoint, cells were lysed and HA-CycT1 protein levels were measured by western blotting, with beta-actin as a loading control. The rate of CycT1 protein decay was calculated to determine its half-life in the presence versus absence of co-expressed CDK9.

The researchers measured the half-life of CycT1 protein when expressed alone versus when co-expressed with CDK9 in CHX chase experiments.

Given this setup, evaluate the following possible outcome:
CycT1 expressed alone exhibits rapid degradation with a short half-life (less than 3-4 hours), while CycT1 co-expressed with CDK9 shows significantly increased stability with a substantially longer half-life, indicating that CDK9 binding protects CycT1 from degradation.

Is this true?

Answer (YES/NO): NO